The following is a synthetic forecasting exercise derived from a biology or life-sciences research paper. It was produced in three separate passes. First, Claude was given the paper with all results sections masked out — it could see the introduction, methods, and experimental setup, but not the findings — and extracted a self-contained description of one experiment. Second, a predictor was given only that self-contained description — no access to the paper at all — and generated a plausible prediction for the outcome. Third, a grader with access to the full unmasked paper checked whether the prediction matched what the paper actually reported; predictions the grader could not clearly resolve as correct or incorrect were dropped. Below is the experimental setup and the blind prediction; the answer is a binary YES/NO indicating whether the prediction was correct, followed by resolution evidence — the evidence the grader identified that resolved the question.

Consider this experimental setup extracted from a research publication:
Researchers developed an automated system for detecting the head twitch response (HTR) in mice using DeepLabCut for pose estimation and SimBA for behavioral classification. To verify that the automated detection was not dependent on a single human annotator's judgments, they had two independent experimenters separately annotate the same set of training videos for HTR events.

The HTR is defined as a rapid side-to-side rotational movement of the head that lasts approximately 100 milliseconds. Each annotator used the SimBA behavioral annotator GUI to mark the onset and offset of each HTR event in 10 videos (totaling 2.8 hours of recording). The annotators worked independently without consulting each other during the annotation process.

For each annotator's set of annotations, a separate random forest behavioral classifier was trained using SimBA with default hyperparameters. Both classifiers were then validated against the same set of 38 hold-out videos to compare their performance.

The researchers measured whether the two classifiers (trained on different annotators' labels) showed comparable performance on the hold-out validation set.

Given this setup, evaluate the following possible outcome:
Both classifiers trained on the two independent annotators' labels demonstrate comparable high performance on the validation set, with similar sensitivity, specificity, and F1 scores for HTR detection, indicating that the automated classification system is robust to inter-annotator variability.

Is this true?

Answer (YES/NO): YES